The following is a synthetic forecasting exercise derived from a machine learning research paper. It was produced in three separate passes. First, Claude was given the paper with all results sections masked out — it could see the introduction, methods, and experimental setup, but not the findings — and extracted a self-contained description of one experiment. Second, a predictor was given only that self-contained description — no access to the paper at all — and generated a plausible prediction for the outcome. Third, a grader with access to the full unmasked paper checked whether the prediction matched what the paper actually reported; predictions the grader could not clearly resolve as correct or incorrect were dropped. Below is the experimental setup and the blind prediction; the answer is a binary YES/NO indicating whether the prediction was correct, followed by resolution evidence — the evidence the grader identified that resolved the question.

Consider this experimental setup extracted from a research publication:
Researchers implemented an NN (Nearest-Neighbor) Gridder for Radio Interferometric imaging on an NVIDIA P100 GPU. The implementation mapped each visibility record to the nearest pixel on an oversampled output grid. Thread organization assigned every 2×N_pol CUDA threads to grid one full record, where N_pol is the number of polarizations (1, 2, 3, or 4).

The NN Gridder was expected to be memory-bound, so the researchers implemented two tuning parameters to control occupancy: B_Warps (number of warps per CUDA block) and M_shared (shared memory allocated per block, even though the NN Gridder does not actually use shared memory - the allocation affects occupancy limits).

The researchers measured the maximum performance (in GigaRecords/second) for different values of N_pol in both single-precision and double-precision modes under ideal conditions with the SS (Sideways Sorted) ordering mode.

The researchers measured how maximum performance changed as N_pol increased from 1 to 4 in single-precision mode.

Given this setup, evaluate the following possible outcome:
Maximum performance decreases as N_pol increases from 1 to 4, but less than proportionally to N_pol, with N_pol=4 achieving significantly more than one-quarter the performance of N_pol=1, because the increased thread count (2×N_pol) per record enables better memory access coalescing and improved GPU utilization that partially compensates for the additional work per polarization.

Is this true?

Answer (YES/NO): NO